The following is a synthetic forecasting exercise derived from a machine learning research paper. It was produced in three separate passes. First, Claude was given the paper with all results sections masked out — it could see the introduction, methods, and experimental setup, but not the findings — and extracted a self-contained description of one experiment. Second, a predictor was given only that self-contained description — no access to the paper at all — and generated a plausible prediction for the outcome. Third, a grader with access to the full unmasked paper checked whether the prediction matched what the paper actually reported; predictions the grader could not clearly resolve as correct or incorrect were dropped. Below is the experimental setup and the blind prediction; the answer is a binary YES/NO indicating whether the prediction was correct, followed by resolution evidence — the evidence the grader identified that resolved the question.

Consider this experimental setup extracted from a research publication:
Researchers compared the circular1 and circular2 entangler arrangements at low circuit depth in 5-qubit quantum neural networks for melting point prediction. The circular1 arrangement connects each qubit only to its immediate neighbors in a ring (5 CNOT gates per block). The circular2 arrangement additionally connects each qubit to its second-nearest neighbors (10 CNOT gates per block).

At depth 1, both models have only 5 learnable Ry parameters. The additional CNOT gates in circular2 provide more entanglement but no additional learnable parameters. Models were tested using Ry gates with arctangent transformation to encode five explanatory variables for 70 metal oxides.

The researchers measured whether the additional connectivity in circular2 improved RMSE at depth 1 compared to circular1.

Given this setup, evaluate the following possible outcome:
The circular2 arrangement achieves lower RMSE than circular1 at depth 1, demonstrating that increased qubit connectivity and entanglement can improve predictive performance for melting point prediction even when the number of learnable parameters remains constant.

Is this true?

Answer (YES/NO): NO